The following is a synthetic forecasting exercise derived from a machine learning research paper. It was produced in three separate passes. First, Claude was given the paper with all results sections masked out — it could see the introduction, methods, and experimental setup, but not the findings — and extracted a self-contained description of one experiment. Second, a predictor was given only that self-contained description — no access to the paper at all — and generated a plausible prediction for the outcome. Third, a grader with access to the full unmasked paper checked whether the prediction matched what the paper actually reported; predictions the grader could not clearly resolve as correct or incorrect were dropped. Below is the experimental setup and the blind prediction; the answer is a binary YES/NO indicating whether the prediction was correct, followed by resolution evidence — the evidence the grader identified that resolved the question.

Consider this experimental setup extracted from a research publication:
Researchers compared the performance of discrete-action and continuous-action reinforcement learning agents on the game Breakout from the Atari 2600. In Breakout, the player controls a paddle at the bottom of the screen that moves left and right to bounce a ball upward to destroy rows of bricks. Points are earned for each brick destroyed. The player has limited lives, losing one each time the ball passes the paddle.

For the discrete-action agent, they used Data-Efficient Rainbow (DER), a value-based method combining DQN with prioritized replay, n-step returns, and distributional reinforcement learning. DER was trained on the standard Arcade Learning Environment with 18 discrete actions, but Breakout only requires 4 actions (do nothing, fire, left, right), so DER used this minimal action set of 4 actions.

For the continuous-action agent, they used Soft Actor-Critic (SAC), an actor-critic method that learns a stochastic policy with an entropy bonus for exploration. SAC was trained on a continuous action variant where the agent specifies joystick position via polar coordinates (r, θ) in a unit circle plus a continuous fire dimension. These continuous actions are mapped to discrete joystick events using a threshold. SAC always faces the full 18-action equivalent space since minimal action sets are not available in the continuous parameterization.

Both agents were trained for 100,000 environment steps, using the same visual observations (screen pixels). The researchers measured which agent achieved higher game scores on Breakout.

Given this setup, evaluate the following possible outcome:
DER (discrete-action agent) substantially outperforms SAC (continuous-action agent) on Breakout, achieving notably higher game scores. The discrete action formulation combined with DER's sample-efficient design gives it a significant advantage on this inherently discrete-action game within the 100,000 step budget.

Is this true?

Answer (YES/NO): YES